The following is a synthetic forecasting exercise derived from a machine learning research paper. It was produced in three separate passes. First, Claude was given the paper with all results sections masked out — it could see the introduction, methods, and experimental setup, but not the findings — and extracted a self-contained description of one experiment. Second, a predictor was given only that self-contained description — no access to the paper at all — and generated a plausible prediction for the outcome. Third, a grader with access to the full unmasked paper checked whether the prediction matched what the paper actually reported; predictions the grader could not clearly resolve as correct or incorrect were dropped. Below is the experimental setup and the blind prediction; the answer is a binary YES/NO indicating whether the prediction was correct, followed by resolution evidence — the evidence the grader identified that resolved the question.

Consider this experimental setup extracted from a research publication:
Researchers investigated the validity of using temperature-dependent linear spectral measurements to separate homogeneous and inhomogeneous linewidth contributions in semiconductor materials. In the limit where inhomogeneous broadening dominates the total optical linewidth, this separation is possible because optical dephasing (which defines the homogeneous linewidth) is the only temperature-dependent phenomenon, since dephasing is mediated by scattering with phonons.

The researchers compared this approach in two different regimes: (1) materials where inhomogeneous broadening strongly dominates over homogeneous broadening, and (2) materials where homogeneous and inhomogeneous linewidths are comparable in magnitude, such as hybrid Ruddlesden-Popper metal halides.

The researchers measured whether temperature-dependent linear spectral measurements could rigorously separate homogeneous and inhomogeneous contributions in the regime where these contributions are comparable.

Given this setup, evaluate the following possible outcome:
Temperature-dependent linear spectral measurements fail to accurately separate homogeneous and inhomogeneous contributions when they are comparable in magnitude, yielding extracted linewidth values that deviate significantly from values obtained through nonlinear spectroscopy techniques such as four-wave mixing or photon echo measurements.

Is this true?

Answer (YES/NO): YES